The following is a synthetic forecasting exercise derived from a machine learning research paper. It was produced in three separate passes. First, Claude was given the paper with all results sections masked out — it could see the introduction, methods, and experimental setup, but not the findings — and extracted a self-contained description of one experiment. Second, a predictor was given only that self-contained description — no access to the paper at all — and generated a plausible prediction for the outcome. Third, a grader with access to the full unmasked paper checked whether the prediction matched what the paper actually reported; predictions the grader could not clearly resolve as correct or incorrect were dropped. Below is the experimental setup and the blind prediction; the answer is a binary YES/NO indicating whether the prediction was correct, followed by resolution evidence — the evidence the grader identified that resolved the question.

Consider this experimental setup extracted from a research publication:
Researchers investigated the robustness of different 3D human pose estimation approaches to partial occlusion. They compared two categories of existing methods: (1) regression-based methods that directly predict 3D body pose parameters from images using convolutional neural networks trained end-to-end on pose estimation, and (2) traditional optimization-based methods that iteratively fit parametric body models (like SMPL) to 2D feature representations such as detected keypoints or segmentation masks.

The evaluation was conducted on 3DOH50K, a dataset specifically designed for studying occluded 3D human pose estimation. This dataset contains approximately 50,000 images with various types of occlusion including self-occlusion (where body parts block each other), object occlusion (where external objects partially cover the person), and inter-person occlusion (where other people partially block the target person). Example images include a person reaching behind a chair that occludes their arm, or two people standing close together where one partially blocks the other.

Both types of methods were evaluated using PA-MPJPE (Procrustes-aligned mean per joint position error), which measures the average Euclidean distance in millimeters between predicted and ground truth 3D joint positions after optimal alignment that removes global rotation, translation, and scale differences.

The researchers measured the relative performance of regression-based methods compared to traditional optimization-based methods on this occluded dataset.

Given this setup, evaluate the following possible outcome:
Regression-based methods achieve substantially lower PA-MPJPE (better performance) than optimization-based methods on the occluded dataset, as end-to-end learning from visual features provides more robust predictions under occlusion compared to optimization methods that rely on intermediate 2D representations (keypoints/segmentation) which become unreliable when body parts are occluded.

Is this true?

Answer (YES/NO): NO